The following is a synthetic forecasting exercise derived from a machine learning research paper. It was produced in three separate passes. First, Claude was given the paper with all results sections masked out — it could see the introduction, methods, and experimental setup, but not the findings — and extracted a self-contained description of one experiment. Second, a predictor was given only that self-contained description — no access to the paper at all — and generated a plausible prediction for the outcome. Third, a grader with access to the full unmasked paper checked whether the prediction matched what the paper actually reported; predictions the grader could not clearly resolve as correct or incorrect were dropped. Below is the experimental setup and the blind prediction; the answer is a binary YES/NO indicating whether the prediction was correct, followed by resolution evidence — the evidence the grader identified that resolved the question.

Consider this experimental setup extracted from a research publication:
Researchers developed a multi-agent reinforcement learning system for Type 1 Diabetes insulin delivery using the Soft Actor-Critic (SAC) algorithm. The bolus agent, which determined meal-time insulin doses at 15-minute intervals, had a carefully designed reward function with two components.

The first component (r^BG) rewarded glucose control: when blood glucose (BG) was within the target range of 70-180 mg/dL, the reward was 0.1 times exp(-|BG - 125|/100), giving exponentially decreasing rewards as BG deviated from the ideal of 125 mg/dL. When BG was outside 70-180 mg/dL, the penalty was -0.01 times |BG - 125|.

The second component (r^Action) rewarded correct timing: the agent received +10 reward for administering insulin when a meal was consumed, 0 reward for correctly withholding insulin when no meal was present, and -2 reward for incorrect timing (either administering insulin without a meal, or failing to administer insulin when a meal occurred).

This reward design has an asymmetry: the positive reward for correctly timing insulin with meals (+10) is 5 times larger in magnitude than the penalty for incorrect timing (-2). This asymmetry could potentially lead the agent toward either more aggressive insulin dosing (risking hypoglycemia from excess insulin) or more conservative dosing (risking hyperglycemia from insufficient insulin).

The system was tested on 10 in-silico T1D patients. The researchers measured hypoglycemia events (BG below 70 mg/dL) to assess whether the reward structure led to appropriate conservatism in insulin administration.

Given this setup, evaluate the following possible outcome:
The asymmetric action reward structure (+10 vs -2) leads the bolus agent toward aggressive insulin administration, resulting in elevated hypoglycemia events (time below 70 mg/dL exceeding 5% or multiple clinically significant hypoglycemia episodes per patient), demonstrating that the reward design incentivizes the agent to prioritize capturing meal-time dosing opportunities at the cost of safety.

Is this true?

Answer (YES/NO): NO